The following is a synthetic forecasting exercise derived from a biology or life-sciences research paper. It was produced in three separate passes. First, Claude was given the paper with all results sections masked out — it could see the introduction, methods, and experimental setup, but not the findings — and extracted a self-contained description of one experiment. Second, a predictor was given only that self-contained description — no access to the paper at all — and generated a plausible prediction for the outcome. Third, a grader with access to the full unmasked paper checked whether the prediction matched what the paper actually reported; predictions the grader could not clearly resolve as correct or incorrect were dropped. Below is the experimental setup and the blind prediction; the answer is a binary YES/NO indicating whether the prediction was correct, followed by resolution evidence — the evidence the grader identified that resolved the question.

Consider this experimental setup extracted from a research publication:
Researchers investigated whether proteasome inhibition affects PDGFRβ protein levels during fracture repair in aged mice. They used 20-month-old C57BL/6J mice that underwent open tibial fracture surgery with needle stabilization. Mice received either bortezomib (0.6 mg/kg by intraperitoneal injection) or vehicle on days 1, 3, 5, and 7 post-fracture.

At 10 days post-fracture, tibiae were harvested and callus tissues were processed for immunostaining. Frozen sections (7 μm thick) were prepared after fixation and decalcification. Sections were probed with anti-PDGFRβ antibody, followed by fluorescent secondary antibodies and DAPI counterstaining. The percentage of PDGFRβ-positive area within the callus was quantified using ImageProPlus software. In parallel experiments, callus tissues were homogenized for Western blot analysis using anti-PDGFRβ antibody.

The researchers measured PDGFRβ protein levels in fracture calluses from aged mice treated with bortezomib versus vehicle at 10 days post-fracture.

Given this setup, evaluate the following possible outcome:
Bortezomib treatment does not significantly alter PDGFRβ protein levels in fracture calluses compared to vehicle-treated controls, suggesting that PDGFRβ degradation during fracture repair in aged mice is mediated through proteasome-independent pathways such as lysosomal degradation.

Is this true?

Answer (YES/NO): NO